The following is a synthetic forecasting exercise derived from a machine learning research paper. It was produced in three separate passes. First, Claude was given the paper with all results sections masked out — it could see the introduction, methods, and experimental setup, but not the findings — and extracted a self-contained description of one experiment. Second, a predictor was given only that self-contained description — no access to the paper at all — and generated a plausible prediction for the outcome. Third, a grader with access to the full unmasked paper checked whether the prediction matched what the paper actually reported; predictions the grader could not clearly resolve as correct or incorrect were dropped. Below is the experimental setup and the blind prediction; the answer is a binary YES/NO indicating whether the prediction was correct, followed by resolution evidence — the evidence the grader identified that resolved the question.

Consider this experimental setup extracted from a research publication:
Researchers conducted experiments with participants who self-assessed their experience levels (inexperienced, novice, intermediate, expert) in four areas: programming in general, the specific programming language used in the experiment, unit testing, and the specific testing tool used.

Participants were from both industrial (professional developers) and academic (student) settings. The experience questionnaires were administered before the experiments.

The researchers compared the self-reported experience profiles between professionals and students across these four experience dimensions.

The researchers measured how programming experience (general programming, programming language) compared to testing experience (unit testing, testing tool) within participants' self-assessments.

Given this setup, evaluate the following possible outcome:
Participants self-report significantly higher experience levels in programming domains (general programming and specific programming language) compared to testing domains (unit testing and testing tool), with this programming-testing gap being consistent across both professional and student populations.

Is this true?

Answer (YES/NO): YES